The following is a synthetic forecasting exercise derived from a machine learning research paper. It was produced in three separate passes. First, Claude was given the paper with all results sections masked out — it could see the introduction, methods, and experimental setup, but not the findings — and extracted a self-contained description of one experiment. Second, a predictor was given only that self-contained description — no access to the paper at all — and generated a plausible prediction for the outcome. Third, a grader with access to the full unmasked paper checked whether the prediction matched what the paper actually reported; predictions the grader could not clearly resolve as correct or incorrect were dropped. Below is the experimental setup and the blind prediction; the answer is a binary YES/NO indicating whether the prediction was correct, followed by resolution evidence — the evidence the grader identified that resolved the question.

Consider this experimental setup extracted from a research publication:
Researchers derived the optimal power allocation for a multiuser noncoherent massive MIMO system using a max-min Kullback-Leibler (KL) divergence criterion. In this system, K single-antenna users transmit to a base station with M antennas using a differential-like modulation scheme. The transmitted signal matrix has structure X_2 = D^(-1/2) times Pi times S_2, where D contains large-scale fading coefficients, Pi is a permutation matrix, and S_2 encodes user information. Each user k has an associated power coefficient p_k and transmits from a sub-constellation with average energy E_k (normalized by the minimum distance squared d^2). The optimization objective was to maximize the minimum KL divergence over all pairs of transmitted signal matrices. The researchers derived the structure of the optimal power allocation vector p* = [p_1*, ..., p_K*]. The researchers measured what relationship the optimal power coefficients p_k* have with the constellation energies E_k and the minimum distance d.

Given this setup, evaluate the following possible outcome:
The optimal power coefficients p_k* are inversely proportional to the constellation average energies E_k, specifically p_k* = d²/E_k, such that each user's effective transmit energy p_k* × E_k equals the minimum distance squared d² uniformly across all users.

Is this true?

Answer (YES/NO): NO